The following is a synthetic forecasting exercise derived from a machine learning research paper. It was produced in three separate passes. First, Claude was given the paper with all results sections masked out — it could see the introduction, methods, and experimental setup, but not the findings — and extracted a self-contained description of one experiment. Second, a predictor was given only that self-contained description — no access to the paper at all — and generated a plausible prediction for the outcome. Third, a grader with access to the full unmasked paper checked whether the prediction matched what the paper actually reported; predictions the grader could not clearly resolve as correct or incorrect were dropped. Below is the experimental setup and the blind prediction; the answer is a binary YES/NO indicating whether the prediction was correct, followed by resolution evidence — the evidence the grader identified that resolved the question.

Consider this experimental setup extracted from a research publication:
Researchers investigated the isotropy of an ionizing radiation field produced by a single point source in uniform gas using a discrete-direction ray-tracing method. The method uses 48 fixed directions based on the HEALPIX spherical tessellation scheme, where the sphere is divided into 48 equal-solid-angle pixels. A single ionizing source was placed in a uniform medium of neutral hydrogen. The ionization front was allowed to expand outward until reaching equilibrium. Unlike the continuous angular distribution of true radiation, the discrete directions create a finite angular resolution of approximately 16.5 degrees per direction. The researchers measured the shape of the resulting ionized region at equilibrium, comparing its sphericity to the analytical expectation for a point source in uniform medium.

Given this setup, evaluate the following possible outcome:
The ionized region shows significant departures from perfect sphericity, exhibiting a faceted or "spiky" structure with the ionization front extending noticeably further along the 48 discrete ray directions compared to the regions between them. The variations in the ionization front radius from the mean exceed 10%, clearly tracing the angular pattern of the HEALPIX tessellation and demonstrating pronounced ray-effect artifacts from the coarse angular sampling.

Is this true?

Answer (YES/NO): NO